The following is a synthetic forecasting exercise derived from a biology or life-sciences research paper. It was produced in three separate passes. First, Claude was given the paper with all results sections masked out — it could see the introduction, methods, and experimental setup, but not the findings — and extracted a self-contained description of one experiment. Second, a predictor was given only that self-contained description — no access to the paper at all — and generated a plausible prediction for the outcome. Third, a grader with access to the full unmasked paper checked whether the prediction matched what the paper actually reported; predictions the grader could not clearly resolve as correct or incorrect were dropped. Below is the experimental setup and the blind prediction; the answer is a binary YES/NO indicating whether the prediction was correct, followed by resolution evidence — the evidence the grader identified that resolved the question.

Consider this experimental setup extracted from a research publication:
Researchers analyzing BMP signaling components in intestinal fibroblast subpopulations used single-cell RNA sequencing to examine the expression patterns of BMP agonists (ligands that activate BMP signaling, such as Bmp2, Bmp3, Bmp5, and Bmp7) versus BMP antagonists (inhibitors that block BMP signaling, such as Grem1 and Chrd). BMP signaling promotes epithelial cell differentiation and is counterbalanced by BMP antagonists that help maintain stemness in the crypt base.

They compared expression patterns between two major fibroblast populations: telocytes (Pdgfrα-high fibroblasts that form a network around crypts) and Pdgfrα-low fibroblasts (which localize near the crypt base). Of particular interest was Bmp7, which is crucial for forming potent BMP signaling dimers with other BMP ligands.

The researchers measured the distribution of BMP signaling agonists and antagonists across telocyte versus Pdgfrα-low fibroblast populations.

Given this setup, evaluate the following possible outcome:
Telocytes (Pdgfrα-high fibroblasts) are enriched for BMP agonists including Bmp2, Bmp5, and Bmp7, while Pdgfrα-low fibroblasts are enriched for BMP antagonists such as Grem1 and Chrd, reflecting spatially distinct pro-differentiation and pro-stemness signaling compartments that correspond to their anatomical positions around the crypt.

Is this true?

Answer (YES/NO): NO